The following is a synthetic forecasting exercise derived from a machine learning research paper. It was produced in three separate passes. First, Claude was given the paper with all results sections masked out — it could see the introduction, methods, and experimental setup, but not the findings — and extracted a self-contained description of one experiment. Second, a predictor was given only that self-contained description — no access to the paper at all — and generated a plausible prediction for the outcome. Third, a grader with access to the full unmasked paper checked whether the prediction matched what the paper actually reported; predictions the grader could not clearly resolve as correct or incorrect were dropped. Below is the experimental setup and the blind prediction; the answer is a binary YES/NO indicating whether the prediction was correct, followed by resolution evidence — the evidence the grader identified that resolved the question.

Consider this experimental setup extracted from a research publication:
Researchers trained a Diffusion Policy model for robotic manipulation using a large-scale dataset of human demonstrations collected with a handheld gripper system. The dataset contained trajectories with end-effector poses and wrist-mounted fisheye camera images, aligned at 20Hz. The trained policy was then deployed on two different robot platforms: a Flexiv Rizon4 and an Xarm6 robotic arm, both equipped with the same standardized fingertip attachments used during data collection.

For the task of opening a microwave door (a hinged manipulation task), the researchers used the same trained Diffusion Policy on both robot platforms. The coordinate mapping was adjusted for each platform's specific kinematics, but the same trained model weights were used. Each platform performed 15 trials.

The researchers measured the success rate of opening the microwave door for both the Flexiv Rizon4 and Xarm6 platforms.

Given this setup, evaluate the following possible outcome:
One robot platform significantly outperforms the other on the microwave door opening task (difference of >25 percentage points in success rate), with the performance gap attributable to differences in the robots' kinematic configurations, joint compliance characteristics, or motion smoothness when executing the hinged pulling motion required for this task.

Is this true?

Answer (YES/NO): NO